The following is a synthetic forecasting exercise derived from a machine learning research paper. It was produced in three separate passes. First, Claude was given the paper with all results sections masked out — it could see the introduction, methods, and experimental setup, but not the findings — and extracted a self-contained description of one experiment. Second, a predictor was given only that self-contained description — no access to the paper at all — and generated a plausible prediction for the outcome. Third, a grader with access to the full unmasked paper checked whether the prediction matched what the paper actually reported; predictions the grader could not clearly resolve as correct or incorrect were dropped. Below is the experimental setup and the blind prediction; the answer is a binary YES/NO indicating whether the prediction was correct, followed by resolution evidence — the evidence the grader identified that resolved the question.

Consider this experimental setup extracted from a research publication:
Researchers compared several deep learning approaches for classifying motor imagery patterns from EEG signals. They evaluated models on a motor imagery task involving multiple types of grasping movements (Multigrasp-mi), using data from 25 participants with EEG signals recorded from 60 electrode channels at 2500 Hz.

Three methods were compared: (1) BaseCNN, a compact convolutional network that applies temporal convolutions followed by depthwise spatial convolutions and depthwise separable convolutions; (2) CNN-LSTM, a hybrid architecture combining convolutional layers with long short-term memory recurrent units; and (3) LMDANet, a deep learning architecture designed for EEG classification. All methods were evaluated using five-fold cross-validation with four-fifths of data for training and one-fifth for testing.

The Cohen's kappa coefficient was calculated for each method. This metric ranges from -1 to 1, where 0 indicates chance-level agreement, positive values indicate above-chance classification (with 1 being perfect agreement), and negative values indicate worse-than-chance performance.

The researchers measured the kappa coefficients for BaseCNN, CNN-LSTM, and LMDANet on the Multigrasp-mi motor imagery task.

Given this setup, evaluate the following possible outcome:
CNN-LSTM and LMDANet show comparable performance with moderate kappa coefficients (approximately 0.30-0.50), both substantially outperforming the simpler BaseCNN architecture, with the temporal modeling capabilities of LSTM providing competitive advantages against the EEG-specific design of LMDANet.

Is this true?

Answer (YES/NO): NO